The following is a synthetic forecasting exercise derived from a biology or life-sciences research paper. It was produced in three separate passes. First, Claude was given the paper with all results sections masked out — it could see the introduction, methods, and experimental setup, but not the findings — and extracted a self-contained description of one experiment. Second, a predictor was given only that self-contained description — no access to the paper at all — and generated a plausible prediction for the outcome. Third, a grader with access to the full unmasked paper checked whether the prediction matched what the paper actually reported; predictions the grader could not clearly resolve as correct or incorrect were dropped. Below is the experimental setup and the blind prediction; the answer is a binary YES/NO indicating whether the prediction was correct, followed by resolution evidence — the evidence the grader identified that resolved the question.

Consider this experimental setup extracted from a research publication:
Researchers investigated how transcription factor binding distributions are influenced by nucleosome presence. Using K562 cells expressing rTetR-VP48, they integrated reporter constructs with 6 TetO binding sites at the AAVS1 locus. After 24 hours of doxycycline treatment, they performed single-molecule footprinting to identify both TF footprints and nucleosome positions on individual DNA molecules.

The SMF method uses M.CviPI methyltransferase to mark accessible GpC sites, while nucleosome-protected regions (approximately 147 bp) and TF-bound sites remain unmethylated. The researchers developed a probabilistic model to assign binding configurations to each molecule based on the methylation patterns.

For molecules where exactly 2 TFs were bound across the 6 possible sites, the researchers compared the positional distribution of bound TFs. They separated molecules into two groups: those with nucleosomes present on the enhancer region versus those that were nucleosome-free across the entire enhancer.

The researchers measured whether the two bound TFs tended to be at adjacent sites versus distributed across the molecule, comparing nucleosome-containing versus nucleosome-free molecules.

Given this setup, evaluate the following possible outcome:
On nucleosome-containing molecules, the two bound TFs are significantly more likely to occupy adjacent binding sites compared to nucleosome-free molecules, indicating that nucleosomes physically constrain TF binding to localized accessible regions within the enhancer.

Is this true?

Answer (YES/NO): YES